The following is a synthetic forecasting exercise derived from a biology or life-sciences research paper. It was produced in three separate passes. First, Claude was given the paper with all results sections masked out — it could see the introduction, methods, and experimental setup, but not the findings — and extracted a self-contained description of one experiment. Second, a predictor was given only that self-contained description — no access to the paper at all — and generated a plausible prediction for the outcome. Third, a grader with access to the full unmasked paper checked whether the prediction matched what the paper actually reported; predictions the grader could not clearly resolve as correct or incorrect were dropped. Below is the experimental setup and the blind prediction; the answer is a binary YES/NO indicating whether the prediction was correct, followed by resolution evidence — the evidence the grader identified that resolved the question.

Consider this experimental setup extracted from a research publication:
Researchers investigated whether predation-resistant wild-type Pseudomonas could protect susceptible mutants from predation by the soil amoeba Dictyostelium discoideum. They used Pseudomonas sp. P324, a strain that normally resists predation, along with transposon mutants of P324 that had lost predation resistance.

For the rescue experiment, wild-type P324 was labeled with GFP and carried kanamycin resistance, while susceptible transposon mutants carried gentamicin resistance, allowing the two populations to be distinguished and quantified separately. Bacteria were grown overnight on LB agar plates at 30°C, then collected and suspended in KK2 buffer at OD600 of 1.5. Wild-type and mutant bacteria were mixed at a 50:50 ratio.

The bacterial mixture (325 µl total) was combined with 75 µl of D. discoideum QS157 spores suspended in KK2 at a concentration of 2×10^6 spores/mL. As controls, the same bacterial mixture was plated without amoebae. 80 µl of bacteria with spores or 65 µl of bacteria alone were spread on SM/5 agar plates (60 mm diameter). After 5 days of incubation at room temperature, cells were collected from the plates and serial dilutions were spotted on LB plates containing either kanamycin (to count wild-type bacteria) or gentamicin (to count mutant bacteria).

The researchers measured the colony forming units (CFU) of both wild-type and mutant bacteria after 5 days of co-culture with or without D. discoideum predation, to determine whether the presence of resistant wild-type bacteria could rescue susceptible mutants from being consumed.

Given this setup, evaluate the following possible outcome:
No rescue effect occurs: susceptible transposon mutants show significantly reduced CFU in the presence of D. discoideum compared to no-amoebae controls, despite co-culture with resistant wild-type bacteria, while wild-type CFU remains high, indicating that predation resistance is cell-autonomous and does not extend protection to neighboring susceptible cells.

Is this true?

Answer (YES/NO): NO